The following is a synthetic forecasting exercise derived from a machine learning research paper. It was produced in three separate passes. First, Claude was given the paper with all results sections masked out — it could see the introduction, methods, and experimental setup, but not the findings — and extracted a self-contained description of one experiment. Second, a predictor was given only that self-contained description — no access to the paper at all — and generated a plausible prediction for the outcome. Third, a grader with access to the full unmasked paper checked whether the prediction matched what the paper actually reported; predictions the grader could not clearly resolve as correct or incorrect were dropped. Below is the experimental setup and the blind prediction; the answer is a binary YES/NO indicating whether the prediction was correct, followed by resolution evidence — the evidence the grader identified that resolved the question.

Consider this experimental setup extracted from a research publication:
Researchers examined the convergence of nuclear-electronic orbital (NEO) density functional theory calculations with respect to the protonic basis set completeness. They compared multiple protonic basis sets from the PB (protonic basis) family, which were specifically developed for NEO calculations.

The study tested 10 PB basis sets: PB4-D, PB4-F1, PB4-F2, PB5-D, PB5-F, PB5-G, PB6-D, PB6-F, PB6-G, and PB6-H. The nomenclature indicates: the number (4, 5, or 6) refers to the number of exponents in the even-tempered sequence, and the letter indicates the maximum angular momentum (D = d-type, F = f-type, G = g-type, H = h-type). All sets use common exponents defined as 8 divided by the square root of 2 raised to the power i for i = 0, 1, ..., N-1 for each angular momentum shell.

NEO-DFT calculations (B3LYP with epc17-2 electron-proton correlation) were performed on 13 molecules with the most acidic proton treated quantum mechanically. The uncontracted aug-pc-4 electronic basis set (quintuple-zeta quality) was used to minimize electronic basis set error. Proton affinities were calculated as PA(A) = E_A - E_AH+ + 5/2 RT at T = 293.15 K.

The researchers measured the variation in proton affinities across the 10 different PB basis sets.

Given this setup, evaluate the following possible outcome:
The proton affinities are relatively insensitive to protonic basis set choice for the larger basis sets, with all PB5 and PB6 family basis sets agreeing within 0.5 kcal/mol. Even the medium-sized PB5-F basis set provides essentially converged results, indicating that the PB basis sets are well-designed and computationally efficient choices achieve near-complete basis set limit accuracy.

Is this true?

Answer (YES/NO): NO